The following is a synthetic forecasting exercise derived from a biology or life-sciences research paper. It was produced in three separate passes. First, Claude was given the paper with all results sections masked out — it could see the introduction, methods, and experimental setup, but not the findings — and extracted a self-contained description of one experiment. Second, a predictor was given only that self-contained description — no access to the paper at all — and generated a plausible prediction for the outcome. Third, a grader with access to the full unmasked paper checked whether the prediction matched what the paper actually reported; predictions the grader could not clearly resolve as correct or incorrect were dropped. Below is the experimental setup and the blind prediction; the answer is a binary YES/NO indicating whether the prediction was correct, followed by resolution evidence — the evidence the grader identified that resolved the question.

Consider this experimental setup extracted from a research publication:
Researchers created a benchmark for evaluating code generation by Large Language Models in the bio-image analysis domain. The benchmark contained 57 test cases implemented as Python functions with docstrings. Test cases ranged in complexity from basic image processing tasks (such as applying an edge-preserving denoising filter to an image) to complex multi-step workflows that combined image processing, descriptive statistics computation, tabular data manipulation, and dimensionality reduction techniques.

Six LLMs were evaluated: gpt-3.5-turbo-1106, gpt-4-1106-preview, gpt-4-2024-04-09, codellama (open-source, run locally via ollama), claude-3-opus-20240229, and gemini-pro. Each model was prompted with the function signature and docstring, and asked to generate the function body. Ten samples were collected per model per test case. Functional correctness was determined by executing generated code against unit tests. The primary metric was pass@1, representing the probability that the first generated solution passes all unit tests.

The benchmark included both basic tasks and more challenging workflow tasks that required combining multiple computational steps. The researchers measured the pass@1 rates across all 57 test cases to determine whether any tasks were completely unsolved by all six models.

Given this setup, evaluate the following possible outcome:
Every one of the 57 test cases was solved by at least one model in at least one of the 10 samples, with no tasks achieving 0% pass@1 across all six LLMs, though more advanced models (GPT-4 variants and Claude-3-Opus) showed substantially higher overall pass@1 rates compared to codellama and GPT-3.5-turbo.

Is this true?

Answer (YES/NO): NO